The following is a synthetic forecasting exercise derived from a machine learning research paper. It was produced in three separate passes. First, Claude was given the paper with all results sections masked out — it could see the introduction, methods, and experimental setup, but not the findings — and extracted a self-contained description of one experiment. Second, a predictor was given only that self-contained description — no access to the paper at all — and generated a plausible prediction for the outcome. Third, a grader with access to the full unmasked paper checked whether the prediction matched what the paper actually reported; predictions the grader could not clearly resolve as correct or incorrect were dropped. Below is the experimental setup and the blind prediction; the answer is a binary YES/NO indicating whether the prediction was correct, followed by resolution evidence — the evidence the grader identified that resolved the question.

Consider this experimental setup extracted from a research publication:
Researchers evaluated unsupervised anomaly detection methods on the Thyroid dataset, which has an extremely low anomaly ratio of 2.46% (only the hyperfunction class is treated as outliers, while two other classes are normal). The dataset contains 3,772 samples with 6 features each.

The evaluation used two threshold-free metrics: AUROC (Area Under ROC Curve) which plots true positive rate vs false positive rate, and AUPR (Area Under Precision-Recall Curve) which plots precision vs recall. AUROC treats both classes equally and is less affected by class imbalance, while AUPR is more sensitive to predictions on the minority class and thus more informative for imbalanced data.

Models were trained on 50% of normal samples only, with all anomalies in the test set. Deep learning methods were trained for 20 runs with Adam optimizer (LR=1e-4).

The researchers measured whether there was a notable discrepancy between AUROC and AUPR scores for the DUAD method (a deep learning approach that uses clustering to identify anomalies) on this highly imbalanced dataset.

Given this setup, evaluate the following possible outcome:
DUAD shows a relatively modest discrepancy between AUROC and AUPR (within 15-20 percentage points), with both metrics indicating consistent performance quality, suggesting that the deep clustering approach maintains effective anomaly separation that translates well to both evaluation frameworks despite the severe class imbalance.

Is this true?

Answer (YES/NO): NO